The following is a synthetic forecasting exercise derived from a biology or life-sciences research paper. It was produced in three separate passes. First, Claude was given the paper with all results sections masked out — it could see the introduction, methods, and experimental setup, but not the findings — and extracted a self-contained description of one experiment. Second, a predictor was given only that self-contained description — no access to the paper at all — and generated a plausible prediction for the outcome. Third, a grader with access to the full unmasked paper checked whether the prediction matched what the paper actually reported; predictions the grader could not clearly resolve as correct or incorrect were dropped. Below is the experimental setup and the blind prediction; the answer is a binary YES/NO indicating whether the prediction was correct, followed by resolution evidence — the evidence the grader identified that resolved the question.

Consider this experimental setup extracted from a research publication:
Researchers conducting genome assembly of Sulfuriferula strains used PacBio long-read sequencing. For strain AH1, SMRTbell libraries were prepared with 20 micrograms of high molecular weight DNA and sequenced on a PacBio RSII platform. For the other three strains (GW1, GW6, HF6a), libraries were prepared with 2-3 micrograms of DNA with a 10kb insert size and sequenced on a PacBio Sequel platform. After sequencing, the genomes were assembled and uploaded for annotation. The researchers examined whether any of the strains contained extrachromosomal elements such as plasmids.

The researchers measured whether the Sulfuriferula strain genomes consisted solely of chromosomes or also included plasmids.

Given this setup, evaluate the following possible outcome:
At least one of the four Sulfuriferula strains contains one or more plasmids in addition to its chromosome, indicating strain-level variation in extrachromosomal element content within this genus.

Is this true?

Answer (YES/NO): YES